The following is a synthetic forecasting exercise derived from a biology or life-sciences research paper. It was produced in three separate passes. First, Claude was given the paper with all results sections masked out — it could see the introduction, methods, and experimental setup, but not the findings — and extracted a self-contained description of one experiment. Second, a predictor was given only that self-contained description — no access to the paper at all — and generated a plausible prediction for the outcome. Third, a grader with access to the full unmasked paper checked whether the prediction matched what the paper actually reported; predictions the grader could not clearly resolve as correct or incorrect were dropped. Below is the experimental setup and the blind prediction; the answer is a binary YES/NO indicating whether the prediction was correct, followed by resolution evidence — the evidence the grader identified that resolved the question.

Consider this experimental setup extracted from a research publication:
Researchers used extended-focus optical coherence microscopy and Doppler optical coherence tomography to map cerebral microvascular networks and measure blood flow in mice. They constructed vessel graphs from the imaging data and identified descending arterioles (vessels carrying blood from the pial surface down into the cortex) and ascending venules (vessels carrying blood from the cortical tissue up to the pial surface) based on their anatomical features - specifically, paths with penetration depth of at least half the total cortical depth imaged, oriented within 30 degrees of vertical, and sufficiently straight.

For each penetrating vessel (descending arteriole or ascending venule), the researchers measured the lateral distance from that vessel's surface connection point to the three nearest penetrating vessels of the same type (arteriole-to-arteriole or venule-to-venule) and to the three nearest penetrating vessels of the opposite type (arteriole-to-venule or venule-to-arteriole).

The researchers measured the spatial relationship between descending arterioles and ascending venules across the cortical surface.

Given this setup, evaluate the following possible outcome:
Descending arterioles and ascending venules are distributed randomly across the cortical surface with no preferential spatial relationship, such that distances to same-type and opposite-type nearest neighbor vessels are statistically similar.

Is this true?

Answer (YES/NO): NO